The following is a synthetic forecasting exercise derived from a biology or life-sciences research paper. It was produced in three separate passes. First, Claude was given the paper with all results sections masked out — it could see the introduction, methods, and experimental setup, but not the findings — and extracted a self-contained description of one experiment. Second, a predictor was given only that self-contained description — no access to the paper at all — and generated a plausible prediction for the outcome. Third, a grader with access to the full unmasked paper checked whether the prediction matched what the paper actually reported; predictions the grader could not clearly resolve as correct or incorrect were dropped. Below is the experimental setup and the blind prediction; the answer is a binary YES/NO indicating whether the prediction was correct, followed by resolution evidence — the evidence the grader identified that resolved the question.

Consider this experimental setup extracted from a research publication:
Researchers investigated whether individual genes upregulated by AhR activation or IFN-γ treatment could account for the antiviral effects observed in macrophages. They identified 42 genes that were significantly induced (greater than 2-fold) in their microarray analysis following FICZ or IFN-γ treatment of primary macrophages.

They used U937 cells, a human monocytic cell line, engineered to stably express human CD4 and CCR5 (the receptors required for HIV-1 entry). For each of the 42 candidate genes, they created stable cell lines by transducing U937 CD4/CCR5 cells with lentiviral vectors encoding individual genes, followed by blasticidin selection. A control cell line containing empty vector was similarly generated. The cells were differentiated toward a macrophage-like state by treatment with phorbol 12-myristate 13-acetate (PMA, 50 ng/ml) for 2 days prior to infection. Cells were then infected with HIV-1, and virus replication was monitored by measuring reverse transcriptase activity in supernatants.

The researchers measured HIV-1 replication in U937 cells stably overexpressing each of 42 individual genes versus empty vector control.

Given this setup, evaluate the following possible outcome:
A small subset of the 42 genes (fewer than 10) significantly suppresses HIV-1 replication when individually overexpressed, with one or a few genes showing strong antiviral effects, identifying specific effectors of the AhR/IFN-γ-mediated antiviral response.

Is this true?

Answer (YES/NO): NO